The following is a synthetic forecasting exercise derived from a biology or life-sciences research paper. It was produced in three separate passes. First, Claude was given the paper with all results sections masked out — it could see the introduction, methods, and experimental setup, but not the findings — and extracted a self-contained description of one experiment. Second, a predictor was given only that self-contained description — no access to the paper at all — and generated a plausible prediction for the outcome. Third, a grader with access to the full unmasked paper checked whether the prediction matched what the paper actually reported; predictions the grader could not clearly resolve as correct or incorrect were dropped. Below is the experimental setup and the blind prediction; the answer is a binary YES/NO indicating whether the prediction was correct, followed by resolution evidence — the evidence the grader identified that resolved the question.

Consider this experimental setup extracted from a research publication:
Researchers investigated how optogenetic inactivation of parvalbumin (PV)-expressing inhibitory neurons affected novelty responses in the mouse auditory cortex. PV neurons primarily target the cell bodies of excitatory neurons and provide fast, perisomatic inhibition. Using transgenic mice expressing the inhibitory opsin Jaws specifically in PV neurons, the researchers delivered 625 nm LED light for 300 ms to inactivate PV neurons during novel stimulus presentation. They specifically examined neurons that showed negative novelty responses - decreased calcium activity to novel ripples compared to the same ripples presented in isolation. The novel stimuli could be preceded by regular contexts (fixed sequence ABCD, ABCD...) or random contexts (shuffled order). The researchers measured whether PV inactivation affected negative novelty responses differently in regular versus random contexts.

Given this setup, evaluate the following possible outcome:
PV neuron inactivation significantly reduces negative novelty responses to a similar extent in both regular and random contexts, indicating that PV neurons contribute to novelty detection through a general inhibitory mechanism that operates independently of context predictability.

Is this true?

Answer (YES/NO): YES